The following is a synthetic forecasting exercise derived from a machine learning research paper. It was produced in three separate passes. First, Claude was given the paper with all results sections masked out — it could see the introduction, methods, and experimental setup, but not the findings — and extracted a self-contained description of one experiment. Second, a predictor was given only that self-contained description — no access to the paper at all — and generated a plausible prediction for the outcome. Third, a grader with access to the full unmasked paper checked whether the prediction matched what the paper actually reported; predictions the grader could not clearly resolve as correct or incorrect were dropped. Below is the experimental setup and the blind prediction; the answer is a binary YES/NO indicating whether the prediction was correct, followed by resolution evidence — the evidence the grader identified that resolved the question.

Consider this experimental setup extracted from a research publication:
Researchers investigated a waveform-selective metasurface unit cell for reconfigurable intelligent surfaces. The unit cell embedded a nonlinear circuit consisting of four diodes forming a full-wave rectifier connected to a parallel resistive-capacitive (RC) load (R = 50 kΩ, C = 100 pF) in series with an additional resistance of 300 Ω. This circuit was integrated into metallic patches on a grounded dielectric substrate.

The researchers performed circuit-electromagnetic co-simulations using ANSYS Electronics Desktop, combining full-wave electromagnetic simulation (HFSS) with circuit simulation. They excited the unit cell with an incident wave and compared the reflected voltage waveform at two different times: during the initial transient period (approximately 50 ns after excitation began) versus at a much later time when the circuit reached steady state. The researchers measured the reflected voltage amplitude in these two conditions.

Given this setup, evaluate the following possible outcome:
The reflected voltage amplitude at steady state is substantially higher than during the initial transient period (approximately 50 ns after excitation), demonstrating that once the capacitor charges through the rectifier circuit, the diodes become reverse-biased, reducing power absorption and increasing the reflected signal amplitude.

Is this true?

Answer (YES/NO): YES